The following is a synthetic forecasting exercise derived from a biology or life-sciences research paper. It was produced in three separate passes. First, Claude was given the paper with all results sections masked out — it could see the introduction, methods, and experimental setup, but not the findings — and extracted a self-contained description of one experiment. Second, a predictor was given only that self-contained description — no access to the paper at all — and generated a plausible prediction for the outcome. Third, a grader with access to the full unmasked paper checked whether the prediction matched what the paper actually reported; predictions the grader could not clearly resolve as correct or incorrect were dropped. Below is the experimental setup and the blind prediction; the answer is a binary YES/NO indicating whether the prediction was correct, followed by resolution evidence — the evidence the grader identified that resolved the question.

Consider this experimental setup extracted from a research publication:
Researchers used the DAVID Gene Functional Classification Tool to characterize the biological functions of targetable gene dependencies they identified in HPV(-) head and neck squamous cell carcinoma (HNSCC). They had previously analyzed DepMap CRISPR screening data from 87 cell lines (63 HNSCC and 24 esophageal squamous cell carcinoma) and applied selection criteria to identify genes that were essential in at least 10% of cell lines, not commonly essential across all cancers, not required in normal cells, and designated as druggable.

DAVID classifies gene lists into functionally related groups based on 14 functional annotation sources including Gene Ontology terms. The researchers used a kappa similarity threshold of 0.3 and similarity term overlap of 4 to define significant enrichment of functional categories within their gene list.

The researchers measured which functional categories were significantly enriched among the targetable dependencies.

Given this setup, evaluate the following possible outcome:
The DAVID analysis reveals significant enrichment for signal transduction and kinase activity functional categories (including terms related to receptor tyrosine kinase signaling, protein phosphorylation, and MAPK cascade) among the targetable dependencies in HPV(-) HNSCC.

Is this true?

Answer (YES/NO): YES